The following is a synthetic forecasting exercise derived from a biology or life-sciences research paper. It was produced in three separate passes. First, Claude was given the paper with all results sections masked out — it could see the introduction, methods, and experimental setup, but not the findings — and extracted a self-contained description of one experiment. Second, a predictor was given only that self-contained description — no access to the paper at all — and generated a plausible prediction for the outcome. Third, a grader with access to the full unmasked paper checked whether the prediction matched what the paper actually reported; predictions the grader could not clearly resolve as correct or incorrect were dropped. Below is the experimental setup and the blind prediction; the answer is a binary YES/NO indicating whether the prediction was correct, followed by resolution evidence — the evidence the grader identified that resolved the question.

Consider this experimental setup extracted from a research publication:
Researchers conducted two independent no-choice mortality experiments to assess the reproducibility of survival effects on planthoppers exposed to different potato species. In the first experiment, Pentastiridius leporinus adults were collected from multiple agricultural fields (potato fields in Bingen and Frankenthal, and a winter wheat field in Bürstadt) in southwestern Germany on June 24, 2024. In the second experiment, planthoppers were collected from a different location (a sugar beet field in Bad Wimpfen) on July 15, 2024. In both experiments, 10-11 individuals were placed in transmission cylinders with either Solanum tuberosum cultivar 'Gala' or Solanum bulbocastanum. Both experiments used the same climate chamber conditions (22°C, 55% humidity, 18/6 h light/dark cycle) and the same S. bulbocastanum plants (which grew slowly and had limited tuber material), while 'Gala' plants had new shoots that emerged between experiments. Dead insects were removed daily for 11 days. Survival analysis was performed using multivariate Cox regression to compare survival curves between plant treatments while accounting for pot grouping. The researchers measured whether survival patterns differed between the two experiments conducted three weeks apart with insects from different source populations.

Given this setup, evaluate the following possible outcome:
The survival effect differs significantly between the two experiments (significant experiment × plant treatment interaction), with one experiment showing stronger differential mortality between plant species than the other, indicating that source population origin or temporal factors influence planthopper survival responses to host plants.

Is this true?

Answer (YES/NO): NO